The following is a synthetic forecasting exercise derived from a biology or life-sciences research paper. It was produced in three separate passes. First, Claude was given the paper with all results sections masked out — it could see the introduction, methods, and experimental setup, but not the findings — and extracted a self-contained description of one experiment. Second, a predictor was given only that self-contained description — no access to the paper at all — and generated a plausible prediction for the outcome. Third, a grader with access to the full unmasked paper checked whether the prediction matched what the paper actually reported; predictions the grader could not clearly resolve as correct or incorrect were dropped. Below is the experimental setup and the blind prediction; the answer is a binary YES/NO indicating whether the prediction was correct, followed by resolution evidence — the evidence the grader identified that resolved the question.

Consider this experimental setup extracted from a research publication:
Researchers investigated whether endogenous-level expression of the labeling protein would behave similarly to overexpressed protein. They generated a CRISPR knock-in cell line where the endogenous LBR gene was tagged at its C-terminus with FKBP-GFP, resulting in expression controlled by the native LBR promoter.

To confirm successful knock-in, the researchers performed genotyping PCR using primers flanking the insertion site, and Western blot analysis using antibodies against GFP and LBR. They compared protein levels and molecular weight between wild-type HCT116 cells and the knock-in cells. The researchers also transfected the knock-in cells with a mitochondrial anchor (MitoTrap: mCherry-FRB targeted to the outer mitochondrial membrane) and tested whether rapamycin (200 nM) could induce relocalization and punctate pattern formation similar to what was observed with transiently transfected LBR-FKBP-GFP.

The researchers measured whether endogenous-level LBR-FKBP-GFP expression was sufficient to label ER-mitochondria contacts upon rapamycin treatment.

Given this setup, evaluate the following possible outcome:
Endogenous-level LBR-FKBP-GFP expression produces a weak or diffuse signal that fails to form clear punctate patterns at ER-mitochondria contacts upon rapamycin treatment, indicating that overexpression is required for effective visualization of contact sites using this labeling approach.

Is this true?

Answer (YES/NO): NO